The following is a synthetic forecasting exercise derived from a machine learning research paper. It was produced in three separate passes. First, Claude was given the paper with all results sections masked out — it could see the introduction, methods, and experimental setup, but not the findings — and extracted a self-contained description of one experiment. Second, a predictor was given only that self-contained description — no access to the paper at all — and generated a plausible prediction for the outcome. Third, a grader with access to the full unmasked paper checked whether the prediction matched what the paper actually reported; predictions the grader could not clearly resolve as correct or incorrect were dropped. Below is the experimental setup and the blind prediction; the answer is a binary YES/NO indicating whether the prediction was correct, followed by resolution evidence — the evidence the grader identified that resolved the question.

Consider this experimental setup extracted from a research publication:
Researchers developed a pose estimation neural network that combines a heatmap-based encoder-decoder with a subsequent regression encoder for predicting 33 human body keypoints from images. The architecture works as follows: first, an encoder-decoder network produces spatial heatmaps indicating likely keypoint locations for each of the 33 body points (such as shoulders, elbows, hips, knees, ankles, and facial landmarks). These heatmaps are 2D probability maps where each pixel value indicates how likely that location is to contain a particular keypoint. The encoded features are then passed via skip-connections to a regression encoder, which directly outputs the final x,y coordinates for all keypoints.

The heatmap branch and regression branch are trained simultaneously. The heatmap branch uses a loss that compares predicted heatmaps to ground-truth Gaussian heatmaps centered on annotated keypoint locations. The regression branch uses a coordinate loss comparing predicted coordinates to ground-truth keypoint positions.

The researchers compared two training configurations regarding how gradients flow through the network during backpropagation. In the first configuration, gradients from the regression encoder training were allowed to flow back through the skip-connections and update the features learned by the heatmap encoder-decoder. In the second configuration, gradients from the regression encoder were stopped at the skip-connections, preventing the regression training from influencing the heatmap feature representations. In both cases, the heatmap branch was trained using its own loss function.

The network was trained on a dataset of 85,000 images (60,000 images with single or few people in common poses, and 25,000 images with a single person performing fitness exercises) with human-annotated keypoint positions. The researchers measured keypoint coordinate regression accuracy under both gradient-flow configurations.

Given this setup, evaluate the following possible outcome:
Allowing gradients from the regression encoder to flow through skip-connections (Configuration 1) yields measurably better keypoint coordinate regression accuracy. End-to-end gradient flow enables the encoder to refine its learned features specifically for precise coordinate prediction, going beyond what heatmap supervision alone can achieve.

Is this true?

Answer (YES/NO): NO